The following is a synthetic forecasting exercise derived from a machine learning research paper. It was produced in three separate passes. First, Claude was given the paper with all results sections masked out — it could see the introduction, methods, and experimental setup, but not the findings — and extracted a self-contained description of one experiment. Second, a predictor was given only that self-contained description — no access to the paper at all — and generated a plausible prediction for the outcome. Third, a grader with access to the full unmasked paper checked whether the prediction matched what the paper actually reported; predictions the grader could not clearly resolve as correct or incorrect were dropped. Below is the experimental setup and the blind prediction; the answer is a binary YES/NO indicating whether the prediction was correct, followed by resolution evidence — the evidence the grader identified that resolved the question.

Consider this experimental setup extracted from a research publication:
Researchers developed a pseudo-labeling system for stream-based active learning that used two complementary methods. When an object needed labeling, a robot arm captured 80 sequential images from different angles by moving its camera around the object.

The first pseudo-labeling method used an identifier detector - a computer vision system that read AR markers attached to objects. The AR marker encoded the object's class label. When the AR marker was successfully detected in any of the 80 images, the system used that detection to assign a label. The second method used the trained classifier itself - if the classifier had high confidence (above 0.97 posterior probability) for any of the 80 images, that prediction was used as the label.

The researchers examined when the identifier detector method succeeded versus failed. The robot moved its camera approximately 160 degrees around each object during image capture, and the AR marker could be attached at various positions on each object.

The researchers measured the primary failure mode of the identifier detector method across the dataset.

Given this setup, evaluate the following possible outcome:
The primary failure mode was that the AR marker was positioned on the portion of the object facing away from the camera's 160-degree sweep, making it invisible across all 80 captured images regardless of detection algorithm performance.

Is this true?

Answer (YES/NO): YES